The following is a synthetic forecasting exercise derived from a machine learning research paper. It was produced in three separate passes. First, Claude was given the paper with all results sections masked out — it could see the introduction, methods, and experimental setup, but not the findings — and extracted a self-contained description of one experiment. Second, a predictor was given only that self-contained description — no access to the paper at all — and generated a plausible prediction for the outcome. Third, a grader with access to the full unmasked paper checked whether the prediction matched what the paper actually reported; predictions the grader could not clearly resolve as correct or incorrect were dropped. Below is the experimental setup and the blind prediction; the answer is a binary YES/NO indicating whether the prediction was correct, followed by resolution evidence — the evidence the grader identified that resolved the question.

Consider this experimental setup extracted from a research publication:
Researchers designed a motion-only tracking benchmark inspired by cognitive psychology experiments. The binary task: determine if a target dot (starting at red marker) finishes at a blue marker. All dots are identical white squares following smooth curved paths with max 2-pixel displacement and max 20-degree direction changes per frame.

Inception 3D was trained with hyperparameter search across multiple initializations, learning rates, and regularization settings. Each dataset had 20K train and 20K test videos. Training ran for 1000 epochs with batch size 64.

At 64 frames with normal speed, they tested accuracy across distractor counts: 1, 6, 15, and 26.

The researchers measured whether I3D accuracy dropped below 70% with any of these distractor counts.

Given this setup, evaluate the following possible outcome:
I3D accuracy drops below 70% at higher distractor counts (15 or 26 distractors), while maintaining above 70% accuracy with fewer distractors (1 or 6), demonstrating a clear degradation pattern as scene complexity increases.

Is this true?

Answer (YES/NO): NO